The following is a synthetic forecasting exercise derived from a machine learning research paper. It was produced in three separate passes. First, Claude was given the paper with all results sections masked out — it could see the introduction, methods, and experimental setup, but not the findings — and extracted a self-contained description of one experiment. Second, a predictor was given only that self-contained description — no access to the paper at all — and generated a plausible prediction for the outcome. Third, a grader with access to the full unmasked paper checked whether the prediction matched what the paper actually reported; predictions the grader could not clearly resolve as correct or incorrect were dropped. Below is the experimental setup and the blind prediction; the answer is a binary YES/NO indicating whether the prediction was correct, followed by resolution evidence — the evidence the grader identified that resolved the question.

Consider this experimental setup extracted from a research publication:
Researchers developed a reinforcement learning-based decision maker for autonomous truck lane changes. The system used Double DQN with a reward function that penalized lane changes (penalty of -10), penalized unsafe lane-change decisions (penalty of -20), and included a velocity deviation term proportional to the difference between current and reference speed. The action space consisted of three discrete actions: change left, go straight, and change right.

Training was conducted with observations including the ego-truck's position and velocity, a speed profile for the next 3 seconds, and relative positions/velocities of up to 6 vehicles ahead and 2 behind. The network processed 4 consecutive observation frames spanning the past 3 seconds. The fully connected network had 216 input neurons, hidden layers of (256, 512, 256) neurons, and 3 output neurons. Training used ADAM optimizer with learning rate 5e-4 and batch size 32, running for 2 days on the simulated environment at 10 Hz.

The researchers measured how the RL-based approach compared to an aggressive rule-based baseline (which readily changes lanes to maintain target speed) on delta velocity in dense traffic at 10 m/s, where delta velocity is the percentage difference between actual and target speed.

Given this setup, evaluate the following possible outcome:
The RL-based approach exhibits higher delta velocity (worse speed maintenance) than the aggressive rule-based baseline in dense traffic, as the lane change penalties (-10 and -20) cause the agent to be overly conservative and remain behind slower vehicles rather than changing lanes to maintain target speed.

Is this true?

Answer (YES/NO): YES